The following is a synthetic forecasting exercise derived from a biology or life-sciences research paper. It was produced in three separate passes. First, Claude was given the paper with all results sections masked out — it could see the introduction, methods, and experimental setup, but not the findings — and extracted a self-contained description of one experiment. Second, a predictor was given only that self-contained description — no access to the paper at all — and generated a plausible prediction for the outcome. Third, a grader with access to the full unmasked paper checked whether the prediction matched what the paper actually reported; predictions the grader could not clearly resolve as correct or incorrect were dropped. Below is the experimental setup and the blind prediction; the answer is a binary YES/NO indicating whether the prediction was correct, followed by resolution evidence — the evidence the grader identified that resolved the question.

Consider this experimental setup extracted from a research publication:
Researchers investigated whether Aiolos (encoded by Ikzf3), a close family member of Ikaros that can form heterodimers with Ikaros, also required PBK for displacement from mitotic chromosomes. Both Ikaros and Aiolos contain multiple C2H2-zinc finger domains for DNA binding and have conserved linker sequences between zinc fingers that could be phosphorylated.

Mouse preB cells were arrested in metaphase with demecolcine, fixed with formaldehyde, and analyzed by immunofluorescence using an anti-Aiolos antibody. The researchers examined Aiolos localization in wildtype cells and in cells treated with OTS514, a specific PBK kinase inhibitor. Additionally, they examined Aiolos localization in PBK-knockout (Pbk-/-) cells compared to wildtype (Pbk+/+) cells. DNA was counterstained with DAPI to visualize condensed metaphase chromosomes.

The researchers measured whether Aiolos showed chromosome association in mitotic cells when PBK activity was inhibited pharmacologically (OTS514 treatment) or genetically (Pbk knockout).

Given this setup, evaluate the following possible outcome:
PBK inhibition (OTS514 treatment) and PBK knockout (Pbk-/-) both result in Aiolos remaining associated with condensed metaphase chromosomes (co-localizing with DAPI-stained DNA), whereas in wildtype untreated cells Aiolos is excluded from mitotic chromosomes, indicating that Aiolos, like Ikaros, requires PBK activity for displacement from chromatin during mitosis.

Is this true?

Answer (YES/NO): YES